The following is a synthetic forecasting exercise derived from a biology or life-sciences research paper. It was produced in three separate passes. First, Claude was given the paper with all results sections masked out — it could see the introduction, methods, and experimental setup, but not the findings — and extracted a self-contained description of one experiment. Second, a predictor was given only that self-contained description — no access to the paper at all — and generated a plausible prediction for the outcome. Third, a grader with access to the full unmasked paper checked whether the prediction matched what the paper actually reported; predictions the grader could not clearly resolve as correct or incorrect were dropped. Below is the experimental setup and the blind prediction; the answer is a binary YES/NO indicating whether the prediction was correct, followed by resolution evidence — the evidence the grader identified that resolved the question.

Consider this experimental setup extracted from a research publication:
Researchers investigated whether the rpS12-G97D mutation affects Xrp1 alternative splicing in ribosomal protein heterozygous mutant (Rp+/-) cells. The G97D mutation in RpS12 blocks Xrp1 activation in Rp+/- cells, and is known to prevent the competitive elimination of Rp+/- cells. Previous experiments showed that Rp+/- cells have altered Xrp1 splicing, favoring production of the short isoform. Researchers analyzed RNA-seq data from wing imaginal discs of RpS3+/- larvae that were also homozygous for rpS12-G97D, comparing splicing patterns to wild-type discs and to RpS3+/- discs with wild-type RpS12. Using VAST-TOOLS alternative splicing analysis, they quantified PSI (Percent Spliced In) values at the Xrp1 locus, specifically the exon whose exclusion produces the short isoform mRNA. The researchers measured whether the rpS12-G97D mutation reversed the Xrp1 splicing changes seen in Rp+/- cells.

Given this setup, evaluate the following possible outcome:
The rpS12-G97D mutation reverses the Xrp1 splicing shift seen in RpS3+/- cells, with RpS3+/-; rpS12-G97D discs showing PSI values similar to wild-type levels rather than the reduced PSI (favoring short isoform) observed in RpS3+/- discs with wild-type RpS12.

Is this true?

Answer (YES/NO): YES